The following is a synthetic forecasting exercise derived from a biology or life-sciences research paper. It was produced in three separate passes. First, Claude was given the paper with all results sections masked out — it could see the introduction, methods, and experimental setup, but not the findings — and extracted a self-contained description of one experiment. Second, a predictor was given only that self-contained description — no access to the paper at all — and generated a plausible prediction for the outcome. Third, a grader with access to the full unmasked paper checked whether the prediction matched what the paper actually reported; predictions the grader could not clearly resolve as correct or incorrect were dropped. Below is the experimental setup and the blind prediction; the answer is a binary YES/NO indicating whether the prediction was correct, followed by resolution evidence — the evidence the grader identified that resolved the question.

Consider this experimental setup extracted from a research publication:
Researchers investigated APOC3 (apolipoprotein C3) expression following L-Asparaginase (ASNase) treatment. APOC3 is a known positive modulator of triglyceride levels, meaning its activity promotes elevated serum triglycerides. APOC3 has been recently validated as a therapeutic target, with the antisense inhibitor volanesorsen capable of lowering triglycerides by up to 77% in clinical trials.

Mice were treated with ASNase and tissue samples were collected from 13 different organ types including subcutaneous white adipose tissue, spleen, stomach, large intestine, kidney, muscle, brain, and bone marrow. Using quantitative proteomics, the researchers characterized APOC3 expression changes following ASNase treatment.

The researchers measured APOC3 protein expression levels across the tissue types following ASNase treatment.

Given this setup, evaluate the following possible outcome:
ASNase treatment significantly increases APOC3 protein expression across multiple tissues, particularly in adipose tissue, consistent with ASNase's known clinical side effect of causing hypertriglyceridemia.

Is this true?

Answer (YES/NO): NO